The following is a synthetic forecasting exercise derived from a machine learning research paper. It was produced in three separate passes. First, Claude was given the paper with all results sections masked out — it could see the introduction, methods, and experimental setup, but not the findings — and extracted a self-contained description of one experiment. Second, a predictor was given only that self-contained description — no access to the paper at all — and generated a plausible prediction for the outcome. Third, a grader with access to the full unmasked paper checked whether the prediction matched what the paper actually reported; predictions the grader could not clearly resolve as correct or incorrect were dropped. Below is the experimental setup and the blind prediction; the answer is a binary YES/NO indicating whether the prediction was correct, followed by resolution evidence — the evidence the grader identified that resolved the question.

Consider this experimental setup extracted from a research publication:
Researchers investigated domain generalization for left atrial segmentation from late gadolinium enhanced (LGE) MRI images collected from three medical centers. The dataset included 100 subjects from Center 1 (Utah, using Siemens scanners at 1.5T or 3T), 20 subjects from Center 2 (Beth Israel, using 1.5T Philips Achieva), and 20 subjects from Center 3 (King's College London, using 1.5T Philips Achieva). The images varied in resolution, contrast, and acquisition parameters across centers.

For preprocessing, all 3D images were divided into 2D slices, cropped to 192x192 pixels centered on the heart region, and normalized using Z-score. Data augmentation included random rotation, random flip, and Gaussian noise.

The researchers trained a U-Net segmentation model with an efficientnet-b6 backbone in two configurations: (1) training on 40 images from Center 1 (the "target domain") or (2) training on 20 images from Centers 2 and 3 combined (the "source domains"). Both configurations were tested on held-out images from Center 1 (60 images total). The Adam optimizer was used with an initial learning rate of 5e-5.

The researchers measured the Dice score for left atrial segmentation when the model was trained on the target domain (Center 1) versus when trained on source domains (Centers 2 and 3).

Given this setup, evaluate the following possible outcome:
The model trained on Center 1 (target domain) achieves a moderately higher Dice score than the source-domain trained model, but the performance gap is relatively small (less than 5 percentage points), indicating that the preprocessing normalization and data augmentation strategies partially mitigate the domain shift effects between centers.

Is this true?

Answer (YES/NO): NO